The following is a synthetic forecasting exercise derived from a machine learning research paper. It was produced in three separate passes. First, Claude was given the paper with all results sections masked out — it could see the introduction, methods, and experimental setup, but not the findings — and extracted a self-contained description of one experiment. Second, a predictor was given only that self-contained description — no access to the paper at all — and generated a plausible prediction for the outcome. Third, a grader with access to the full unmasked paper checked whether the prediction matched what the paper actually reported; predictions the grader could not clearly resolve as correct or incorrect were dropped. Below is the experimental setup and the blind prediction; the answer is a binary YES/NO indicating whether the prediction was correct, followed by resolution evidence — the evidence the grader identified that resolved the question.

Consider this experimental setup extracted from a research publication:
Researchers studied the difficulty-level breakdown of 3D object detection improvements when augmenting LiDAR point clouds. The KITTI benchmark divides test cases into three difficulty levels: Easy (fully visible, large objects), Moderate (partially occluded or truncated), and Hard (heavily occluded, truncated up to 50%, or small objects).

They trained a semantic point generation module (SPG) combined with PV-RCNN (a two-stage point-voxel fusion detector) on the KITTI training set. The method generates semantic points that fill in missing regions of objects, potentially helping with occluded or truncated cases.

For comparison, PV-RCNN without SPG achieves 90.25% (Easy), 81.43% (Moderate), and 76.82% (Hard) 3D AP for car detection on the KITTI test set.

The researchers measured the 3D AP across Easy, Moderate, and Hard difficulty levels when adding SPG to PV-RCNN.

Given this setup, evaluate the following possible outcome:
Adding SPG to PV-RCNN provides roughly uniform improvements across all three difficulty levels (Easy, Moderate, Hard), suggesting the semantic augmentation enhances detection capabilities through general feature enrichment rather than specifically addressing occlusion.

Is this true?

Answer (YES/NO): NO